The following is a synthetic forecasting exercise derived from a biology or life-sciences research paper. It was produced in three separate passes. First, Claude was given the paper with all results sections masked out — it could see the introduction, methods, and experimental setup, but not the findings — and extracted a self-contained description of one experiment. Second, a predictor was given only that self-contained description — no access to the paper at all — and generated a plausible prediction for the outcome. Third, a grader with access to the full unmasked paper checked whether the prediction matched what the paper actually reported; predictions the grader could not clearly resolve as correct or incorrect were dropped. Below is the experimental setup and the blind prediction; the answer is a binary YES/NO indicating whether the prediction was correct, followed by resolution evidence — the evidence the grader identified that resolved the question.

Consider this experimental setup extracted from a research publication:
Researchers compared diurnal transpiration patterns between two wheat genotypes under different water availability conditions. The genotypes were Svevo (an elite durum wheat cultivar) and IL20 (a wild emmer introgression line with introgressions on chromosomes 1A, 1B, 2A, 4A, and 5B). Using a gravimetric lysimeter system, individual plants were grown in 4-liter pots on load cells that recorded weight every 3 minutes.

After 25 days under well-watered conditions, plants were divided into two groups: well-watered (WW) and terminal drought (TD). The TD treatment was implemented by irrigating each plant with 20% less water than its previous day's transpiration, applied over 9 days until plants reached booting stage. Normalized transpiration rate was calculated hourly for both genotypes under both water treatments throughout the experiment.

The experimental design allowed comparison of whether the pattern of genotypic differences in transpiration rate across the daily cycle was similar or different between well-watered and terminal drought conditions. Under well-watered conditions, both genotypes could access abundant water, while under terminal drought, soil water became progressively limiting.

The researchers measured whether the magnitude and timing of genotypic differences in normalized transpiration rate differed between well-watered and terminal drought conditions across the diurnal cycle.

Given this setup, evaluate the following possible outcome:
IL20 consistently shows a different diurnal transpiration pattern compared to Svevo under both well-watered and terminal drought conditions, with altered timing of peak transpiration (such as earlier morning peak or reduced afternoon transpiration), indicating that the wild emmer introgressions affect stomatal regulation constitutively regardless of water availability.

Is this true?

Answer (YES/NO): NO